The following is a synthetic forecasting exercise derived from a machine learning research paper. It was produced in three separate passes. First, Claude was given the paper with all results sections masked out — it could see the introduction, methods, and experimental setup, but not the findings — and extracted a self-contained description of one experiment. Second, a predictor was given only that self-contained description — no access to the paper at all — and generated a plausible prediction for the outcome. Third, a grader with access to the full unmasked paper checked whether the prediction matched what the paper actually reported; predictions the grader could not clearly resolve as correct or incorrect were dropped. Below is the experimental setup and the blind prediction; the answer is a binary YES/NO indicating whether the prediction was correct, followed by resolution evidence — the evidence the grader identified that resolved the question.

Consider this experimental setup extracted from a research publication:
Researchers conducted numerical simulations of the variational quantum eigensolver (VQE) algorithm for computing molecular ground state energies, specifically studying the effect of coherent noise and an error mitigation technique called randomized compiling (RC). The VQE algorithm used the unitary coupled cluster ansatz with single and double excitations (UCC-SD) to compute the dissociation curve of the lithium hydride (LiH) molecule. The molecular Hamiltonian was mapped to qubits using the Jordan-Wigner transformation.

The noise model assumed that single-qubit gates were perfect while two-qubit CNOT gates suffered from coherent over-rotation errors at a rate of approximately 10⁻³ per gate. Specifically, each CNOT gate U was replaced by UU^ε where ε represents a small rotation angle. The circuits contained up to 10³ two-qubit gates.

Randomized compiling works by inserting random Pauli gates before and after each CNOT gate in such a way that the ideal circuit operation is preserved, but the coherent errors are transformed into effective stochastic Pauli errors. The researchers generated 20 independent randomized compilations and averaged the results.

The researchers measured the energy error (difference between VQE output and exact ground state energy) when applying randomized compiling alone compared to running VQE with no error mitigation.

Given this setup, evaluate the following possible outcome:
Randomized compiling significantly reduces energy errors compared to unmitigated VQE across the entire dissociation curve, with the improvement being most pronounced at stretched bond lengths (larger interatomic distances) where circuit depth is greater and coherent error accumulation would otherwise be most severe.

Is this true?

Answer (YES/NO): NO